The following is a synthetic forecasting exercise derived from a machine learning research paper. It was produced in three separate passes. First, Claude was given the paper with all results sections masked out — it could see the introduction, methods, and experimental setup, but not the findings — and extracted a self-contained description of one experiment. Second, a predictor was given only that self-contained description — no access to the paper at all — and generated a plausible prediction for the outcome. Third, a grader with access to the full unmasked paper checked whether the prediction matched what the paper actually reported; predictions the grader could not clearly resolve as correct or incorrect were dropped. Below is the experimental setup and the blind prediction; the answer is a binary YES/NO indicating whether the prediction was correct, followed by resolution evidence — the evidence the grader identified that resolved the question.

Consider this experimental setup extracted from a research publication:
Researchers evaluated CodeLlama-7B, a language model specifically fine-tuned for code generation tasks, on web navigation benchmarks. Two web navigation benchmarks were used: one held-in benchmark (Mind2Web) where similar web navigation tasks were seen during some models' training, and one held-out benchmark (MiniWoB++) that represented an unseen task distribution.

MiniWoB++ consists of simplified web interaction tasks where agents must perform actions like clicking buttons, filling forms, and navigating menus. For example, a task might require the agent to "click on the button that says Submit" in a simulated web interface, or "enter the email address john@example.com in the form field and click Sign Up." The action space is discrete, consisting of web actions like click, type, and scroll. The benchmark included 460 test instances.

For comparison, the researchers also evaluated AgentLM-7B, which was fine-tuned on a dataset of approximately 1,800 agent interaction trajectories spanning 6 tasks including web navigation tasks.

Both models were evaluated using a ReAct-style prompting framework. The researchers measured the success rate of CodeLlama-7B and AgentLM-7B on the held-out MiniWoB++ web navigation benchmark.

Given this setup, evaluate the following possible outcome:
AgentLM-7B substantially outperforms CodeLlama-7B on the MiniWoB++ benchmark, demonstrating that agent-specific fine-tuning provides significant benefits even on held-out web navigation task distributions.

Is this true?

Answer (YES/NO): NO